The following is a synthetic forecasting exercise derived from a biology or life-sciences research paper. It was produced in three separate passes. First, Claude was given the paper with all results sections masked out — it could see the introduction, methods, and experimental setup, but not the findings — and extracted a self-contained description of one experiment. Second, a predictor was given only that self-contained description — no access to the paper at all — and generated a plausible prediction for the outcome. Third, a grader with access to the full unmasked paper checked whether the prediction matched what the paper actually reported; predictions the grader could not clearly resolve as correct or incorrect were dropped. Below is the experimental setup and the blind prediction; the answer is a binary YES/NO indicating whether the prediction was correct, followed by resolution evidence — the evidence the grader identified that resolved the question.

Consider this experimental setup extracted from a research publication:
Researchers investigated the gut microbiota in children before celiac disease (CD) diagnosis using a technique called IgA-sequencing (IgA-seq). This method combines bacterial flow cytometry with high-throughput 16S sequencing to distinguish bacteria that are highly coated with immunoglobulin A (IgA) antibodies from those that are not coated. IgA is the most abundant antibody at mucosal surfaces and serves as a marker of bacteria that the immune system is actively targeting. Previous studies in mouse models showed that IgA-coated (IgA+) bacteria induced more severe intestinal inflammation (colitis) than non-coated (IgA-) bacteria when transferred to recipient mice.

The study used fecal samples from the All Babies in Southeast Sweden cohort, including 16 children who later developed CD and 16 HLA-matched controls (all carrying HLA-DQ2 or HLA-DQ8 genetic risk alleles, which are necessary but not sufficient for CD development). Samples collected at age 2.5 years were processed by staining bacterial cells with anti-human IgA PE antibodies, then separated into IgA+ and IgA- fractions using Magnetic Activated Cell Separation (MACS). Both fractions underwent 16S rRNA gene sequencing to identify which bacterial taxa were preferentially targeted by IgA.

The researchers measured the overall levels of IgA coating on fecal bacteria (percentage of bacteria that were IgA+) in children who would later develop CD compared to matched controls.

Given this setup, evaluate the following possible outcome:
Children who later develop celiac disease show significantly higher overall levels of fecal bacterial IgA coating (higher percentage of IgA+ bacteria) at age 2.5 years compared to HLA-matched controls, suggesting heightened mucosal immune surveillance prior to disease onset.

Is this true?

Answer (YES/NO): NO